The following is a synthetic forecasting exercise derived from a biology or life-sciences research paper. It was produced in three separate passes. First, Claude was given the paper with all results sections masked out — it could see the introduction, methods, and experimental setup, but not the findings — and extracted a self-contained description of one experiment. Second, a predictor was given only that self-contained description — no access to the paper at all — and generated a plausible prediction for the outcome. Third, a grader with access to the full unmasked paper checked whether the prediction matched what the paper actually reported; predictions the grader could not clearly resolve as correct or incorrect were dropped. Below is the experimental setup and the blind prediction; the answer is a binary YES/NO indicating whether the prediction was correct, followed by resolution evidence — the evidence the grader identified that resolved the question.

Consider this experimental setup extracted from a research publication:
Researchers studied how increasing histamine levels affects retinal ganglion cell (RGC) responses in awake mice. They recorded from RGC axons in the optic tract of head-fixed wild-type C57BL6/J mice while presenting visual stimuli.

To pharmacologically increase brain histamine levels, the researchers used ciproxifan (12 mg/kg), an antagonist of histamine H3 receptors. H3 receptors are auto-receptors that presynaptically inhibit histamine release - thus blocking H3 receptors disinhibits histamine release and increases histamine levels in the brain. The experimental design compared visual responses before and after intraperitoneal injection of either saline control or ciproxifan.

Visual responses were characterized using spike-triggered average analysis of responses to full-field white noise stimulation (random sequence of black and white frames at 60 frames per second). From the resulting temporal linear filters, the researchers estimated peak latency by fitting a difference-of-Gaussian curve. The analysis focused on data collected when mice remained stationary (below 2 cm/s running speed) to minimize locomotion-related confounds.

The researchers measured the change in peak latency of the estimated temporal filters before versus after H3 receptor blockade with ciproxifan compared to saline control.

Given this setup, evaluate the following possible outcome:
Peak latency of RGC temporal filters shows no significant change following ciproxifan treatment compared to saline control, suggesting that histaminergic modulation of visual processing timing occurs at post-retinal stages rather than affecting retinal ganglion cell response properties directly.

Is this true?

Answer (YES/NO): NO